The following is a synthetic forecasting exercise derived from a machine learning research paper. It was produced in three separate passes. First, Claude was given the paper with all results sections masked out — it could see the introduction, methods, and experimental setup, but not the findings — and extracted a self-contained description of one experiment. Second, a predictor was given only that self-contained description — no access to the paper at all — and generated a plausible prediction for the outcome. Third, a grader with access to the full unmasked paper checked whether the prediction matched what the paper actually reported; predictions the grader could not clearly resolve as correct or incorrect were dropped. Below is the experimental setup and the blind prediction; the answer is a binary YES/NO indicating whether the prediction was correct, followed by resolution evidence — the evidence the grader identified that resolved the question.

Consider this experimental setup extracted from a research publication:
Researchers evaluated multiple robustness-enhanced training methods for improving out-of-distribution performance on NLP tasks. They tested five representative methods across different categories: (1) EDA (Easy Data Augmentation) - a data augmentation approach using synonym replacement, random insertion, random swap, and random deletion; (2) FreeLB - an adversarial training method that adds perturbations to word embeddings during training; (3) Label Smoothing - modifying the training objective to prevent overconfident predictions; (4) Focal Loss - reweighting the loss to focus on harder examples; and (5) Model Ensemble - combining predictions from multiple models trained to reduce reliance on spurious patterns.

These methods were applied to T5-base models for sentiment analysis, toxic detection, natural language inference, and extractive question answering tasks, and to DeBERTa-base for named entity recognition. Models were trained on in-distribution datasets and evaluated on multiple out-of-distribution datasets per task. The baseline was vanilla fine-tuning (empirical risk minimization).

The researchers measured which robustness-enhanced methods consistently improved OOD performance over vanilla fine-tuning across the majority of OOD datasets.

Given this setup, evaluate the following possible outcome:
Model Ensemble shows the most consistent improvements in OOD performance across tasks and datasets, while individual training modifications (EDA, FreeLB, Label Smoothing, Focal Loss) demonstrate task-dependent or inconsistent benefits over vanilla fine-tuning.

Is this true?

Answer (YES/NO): NO